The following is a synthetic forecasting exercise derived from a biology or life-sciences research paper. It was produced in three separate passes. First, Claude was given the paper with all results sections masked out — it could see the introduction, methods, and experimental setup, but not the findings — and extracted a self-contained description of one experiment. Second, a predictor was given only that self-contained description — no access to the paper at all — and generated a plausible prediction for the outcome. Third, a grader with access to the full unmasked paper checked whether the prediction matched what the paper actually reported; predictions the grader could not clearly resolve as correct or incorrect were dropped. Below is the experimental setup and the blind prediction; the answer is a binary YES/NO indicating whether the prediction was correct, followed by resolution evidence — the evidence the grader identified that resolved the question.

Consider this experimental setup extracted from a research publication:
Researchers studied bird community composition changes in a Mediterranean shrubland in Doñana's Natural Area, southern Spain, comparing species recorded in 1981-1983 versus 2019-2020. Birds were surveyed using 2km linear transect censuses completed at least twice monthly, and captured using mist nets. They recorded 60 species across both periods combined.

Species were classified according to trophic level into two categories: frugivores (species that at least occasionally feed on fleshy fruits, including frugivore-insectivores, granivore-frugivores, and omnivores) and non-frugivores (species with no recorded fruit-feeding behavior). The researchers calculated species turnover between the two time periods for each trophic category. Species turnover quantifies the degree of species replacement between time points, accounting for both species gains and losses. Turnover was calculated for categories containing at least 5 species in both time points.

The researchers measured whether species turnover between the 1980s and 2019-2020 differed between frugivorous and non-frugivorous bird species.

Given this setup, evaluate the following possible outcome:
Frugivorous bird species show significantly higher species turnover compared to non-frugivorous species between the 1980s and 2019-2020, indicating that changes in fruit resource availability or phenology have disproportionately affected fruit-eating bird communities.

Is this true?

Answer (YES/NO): NO